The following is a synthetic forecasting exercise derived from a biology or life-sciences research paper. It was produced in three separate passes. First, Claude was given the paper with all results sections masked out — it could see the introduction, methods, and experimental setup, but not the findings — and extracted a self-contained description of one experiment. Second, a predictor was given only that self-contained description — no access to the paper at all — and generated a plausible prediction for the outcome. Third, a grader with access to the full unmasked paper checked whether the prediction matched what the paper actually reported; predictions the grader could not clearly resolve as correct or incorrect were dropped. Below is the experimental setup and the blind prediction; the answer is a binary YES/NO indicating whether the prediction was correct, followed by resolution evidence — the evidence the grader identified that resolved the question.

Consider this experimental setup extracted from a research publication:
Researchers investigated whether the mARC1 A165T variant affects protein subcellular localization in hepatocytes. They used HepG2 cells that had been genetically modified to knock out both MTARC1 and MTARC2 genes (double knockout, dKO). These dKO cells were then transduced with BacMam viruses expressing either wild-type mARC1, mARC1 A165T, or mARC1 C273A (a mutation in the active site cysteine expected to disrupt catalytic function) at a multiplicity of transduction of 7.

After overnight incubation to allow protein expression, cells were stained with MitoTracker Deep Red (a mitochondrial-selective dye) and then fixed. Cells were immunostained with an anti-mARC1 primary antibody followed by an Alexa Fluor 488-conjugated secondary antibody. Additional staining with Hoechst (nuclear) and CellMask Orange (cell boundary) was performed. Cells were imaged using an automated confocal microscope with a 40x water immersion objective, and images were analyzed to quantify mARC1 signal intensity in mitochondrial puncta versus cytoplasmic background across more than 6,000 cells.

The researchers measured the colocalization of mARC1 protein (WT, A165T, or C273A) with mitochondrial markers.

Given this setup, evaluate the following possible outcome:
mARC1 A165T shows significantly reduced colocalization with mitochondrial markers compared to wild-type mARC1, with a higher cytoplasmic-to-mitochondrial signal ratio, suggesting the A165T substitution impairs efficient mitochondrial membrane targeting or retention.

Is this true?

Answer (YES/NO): YES